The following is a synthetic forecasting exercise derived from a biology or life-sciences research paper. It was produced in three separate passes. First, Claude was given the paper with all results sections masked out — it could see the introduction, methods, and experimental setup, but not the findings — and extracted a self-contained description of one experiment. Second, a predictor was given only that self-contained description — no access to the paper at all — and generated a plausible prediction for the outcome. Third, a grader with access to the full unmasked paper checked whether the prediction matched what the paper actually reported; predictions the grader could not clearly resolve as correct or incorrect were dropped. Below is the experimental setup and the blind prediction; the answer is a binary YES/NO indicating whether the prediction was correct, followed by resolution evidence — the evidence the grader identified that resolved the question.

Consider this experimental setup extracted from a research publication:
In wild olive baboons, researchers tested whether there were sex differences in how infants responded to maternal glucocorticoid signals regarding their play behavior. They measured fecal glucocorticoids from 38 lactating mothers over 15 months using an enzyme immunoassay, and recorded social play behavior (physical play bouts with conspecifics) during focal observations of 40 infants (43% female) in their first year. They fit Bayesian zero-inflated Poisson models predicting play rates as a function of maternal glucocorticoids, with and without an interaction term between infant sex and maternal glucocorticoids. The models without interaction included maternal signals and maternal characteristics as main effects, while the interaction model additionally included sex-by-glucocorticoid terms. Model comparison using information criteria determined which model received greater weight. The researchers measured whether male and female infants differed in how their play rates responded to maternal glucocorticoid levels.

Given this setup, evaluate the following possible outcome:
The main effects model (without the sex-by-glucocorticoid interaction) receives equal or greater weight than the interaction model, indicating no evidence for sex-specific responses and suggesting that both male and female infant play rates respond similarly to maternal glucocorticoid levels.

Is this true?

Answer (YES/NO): YES